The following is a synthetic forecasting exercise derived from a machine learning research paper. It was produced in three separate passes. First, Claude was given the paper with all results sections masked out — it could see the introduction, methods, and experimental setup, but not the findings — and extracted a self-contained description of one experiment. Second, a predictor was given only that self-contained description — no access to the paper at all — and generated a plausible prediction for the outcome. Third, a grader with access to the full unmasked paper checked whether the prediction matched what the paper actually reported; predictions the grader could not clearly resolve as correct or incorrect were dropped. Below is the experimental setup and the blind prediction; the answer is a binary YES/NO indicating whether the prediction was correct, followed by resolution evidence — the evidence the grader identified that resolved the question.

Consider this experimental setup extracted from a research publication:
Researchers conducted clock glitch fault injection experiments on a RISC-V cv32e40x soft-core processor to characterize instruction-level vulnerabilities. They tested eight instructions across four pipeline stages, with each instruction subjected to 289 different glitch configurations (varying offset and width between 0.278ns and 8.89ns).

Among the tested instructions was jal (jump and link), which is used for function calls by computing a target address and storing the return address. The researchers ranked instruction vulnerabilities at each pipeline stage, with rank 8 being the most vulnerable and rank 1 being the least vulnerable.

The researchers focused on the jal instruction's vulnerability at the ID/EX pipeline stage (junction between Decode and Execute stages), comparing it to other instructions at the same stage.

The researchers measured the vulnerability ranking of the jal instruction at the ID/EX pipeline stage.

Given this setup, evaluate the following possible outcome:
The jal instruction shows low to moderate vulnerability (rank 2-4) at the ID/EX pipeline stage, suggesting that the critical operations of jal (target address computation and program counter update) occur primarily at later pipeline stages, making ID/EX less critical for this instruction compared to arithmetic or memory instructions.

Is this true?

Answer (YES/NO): NO